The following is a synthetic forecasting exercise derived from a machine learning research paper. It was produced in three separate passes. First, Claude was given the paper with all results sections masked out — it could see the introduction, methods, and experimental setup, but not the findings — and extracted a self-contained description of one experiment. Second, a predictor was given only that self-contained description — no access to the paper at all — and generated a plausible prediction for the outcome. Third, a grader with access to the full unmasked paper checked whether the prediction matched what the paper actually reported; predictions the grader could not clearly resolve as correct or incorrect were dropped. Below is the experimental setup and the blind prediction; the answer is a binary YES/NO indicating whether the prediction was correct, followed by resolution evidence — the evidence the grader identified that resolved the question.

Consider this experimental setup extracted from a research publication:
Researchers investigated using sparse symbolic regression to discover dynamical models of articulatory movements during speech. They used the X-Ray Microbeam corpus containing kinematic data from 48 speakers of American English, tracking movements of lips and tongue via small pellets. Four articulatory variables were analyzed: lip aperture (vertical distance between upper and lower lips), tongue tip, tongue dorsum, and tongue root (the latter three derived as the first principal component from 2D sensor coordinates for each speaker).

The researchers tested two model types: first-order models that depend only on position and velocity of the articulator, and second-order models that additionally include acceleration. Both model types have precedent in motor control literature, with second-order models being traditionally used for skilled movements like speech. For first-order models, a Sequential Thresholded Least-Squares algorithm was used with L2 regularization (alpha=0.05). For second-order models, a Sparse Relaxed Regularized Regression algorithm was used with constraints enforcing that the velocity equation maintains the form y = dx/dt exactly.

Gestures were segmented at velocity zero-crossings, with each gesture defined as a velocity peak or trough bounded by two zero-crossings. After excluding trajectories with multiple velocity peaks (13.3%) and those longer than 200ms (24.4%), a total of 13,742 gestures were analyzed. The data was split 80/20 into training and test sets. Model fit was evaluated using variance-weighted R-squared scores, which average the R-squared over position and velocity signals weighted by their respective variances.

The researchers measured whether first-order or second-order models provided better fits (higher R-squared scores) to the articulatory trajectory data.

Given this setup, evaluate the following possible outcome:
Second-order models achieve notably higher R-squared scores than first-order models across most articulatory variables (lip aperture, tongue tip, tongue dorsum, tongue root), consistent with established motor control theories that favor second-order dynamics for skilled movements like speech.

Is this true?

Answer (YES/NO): NO